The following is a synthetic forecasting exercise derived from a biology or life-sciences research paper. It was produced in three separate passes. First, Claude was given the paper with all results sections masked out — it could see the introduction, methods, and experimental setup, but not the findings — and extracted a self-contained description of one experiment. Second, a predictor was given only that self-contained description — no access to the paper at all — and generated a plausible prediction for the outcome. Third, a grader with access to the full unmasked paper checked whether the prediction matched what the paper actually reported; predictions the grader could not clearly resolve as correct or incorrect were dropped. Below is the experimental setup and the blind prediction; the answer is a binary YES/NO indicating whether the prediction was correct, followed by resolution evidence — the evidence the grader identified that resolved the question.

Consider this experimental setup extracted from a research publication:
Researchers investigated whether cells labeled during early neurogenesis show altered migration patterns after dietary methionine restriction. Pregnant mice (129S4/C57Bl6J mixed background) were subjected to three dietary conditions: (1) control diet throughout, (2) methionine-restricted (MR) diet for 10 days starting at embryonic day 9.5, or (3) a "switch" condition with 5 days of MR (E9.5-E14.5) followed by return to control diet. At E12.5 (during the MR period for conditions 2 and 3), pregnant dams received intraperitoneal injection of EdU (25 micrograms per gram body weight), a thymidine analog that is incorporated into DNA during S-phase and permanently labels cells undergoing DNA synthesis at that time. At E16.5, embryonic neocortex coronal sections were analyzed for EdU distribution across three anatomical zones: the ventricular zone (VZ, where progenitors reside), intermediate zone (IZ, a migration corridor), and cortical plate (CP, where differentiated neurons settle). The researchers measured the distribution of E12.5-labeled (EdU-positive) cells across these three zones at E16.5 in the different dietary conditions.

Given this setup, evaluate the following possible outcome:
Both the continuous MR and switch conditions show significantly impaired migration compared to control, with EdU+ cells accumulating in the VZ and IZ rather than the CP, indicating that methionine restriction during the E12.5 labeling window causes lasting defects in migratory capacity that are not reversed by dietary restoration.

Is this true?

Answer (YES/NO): NO